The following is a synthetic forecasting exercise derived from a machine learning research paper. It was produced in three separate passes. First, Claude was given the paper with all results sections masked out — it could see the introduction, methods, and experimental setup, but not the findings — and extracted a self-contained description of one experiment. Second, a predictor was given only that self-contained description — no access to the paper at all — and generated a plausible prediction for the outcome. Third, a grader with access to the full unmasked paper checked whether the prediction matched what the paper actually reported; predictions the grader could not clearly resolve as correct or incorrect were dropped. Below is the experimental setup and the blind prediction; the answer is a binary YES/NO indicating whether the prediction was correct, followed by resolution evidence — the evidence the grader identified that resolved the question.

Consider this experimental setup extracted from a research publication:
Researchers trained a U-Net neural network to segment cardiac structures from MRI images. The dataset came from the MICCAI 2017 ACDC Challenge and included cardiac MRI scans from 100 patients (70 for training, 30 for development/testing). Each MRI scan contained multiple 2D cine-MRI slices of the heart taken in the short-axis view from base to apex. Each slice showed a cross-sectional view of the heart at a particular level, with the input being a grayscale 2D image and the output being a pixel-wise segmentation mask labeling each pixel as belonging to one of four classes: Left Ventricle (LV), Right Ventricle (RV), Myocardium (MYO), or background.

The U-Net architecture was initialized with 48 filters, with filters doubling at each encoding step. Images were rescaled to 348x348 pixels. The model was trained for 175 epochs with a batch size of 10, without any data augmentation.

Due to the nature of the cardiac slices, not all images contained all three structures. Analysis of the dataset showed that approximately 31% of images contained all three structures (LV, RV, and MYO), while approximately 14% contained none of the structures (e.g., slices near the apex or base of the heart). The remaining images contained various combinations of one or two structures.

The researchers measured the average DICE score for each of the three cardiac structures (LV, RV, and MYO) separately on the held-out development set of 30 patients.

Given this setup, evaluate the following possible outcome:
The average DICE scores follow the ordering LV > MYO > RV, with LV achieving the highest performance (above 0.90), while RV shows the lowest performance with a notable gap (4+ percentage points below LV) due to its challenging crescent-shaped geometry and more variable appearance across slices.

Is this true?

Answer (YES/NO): NO